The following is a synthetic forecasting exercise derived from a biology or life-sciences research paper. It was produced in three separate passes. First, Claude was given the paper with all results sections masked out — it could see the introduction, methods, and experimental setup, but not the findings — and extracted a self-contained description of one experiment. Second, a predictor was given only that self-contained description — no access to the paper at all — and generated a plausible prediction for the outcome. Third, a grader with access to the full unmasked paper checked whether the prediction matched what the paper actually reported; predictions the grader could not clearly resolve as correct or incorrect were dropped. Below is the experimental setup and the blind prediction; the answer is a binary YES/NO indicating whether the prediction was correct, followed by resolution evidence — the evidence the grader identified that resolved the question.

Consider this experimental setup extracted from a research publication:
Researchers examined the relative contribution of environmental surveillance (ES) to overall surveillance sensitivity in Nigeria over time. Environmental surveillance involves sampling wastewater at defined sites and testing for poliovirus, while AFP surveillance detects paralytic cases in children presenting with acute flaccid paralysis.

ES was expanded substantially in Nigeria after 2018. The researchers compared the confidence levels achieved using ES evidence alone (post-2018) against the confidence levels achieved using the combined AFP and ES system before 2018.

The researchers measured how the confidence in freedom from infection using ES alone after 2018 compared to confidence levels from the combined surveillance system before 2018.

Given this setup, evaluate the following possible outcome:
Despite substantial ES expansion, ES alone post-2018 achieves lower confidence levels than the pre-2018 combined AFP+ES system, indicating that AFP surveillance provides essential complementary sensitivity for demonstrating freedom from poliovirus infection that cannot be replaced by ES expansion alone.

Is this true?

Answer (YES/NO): NO